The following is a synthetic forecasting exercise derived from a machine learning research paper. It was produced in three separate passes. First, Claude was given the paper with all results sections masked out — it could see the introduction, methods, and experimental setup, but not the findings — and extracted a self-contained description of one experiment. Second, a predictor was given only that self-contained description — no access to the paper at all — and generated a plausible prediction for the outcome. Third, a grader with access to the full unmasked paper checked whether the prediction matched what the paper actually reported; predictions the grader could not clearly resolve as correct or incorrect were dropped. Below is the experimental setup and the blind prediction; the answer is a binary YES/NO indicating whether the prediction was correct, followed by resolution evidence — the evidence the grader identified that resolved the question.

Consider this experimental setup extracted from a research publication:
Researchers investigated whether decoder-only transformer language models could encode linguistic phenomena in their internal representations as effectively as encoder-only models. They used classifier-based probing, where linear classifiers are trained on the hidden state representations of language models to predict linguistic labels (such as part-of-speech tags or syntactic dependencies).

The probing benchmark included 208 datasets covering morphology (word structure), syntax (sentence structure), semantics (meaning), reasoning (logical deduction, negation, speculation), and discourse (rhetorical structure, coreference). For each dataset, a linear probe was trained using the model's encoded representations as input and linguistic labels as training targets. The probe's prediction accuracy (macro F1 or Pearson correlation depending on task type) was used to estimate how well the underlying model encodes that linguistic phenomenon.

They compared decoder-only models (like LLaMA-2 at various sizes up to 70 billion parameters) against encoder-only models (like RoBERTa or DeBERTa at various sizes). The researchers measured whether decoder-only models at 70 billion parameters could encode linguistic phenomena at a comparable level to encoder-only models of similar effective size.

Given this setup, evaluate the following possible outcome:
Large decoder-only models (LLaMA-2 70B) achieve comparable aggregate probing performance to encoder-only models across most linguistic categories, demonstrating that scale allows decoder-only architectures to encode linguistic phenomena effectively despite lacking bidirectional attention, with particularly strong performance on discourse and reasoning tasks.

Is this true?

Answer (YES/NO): NO